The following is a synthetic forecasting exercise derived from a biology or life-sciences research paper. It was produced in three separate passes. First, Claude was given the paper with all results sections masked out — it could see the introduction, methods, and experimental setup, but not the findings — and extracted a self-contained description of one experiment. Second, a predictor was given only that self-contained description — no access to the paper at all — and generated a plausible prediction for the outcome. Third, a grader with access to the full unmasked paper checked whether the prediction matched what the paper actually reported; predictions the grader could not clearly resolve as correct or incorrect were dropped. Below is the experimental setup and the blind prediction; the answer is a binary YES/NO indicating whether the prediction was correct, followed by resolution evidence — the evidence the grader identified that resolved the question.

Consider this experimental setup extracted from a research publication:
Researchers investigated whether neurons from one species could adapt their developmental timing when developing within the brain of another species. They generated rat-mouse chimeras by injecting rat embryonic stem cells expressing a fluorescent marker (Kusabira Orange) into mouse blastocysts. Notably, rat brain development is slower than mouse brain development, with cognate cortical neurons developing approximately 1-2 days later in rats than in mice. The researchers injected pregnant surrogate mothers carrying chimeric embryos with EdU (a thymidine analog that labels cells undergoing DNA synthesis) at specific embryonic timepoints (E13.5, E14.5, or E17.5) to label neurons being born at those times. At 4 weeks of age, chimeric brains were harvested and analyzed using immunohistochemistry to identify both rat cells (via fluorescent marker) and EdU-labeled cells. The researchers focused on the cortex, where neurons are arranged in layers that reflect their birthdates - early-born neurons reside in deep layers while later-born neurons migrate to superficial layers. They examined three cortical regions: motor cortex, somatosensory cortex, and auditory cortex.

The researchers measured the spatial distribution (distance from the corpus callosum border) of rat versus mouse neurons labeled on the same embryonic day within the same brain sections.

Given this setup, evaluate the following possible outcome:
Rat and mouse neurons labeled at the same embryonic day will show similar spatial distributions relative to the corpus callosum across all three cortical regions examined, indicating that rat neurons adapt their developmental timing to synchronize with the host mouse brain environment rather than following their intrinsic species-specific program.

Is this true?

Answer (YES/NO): YES